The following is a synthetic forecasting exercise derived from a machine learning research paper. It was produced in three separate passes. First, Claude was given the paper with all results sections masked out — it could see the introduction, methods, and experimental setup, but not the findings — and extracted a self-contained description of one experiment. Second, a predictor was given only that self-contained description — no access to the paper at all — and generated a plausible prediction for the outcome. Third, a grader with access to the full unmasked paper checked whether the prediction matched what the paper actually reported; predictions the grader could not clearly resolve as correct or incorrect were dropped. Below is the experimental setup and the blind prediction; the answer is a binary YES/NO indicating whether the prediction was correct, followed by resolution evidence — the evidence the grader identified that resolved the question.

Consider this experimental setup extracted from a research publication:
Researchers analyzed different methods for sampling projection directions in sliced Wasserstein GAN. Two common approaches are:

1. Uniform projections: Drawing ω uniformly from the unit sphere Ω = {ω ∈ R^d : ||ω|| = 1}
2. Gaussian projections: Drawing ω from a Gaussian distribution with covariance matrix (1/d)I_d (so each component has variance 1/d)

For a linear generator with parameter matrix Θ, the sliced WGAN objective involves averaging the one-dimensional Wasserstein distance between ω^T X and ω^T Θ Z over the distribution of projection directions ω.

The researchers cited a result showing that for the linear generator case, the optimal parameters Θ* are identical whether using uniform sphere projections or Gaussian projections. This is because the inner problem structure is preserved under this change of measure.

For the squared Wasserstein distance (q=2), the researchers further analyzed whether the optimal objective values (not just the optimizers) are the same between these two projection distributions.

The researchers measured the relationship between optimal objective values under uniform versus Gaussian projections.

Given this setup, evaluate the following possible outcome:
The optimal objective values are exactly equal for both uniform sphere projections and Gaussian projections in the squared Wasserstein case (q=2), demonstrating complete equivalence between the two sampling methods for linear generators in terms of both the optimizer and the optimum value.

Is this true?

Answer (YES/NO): YES